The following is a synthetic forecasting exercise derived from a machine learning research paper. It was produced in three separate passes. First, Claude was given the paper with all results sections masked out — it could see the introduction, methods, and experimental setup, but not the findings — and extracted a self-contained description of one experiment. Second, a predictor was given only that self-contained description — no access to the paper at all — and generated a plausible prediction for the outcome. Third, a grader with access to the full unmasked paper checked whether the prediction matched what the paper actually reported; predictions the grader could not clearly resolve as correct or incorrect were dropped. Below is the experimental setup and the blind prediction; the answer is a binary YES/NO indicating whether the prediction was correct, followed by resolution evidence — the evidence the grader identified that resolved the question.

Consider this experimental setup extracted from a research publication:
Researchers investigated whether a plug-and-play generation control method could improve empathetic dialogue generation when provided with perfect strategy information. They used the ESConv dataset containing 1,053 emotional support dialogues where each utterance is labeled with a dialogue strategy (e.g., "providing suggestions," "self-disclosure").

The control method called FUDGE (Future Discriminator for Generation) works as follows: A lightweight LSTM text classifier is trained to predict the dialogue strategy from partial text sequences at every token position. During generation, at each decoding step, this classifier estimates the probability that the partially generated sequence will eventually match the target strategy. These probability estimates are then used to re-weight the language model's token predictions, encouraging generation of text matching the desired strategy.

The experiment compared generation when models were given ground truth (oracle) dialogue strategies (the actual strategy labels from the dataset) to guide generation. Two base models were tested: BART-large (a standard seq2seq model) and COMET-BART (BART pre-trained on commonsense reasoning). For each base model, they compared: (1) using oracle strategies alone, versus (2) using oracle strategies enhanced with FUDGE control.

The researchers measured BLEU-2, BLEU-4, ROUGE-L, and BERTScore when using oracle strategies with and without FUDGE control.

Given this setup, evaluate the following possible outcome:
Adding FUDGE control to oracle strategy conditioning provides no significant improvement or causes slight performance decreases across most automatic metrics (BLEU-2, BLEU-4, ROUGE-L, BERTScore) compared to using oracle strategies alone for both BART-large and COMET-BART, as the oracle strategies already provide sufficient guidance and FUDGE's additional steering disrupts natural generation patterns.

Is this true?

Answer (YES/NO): NO